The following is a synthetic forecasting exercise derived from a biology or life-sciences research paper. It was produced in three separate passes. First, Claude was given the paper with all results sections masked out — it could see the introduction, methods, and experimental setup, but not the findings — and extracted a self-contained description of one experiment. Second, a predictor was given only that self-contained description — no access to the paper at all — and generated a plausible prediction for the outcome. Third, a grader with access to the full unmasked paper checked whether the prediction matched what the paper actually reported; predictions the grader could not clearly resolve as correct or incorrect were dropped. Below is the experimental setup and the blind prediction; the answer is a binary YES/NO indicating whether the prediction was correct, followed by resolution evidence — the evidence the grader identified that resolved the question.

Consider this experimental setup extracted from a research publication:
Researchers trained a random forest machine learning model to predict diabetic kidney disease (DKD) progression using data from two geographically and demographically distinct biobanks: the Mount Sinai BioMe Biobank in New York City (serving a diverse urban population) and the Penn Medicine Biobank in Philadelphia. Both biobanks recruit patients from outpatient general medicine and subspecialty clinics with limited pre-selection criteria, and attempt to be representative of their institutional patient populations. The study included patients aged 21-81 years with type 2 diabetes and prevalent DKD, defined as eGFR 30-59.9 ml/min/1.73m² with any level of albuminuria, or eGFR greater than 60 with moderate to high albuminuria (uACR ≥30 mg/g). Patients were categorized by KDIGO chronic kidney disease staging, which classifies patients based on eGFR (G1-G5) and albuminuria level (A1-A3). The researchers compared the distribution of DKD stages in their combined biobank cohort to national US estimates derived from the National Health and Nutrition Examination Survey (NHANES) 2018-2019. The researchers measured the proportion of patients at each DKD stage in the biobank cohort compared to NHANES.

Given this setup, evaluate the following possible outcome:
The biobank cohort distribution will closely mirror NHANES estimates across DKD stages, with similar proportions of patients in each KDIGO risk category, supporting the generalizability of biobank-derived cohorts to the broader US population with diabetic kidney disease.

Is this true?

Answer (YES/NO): YES